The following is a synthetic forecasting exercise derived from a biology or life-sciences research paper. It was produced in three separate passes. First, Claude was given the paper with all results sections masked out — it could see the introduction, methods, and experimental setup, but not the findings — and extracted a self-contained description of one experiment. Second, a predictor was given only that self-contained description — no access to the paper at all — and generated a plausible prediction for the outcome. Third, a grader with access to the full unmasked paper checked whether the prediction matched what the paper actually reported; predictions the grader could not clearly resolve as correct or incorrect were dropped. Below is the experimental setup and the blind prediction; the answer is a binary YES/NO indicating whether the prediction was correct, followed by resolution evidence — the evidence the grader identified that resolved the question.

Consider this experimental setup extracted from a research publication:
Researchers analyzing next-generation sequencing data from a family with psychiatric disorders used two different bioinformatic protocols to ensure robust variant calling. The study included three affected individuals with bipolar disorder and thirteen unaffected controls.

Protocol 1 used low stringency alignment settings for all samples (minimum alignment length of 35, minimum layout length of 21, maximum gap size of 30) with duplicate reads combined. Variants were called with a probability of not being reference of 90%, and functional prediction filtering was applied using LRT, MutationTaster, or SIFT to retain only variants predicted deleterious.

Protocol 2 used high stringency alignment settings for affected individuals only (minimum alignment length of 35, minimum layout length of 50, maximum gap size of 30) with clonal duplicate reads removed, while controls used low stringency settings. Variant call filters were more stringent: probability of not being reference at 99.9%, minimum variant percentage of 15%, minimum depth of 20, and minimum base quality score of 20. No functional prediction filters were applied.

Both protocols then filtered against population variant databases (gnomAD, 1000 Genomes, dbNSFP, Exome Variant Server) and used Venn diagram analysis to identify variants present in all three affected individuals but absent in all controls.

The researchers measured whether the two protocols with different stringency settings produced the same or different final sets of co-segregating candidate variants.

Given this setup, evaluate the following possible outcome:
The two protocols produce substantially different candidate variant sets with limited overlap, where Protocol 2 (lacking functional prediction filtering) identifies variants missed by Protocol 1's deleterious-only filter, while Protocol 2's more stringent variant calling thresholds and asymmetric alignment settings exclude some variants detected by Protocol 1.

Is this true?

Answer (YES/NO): NO